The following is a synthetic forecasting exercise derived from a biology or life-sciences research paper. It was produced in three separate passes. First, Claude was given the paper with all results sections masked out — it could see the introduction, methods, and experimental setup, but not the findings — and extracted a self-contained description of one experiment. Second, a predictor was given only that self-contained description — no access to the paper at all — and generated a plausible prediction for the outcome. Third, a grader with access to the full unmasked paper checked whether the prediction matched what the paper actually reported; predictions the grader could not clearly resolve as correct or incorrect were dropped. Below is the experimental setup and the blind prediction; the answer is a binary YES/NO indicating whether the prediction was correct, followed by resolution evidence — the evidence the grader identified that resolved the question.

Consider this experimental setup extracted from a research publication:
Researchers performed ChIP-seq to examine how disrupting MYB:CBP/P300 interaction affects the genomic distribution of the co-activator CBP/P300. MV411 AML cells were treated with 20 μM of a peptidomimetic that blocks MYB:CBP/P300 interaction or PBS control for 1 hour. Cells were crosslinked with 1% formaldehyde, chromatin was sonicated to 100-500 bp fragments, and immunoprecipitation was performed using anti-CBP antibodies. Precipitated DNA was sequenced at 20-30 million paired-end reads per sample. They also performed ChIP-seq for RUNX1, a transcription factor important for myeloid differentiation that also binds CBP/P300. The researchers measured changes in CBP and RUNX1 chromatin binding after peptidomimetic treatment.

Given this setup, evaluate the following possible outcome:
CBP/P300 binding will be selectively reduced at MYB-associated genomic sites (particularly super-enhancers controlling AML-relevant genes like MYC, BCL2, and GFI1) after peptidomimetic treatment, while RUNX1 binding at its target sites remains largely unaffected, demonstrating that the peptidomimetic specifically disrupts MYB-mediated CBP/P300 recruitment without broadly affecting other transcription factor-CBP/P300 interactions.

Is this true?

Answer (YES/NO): NO